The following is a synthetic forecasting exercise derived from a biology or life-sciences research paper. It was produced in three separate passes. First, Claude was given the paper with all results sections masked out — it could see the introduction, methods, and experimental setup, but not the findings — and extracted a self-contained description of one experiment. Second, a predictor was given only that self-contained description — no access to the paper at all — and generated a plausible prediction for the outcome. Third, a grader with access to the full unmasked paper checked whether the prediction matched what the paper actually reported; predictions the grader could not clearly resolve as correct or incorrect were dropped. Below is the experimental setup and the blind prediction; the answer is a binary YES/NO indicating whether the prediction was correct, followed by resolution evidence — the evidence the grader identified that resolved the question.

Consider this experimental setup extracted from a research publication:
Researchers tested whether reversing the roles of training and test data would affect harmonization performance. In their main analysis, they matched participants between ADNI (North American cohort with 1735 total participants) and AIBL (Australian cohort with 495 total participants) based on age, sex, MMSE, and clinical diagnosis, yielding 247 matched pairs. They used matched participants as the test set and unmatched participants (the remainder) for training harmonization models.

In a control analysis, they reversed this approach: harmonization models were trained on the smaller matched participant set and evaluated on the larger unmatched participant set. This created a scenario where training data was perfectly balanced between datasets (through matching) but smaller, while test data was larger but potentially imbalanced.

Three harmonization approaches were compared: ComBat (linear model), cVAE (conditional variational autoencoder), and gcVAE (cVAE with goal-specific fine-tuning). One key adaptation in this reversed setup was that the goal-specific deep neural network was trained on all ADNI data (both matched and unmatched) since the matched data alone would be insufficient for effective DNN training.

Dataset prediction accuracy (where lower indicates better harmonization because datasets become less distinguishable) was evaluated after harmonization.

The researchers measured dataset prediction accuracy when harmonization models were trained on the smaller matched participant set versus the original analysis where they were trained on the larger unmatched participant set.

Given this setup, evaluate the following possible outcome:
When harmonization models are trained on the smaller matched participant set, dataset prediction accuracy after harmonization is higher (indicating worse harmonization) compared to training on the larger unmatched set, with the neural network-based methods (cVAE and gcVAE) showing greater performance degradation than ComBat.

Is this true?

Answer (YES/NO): NO